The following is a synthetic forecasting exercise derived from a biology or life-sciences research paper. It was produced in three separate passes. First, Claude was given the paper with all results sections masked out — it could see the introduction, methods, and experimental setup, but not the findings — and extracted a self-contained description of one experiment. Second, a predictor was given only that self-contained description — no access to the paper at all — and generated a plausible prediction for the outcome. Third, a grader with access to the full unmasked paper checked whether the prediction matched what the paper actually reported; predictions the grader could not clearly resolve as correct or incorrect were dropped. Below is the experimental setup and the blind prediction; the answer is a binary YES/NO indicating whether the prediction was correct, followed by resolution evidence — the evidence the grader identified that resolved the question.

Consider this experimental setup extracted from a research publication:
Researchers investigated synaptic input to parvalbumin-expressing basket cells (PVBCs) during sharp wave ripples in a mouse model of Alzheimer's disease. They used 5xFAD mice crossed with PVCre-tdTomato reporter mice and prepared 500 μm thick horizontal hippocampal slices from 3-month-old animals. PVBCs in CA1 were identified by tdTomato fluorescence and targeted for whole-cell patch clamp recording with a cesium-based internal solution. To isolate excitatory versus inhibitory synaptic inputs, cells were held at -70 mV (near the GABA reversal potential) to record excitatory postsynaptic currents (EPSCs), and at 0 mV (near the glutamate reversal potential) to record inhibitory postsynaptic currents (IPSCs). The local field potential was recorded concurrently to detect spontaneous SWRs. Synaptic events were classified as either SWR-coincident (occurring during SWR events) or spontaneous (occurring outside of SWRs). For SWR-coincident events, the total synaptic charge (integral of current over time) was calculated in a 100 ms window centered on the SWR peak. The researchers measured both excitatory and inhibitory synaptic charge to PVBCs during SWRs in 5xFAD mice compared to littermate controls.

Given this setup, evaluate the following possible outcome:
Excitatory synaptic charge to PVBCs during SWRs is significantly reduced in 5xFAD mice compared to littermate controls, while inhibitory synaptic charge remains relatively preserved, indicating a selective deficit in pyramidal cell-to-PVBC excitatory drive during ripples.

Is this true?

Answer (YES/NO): YES